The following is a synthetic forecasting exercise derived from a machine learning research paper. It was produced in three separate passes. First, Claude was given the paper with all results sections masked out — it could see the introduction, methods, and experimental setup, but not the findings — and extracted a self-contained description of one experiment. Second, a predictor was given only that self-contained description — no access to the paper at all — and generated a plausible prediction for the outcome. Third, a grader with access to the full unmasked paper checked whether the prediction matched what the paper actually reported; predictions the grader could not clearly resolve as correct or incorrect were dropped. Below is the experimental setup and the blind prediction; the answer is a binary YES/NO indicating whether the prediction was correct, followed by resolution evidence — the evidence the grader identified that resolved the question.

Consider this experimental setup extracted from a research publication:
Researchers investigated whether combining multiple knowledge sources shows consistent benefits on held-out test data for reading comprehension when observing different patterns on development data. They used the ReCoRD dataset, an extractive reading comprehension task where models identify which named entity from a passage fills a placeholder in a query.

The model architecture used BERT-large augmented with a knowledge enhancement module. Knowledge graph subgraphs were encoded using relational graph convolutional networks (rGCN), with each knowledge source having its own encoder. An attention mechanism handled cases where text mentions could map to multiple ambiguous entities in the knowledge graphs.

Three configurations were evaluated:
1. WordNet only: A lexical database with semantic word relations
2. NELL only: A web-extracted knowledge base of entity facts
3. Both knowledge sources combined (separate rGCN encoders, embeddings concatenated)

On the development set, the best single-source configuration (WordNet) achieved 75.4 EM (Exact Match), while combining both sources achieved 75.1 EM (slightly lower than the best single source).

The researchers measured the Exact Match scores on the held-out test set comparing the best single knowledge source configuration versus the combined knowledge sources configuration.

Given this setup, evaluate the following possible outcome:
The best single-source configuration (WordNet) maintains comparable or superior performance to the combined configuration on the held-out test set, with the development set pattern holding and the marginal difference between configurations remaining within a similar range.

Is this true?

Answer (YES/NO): NO